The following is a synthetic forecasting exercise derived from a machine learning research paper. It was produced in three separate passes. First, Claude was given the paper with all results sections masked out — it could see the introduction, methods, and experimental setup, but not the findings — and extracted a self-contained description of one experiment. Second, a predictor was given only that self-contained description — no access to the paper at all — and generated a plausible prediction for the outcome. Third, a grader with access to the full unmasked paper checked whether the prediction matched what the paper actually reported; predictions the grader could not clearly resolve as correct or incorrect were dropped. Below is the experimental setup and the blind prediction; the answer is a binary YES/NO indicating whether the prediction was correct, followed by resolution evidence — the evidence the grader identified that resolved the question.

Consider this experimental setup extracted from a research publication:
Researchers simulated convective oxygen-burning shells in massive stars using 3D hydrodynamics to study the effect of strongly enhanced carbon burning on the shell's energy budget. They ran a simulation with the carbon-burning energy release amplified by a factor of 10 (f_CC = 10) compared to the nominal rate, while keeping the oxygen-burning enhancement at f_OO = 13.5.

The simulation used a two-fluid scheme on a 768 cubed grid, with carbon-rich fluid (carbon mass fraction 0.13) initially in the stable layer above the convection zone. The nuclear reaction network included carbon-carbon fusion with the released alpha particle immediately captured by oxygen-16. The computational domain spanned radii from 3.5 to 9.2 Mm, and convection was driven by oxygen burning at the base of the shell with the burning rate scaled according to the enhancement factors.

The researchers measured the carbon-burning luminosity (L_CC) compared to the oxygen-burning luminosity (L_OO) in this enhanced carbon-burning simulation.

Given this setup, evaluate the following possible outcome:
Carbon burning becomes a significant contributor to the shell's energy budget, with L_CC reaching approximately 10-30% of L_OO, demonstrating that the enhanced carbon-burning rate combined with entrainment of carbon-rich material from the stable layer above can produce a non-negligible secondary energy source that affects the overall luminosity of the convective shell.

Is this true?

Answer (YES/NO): NO